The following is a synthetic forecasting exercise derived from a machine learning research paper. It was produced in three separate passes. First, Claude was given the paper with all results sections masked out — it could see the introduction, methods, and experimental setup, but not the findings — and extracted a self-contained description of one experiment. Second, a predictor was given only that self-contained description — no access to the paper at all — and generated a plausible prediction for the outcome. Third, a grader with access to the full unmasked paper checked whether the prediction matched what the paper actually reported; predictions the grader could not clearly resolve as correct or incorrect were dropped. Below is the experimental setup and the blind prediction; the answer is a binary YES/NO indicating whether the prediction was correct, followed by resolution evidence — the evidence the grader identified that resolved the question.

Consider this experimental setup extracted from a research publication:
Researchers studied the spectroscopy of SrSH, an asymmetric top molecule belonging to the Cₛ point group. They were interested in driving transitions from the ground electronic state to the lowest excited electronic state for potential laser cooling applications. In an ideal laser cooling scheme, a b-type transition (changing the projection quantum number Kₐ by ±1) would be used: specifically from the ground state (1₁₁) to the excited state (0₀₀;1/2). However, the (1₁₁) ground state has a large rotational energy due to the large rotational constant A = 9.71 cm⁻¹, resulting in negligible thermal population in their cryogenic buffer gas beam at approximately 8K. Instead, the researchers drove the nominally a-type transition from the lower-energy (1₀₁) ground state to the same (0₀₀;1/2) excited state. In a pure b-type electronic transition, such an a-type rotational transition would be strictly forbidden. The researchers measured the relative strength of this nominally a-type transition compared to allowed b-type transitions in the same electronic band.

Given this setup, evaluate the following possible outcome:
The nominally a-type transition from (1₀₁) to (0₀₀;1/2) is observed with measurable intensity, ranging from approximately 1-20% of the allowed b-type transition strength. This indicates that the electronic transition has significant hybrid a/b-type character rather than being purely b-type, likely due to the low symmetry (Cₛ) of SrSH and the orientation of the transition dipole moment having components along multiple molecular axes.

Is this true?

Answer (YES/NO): NO